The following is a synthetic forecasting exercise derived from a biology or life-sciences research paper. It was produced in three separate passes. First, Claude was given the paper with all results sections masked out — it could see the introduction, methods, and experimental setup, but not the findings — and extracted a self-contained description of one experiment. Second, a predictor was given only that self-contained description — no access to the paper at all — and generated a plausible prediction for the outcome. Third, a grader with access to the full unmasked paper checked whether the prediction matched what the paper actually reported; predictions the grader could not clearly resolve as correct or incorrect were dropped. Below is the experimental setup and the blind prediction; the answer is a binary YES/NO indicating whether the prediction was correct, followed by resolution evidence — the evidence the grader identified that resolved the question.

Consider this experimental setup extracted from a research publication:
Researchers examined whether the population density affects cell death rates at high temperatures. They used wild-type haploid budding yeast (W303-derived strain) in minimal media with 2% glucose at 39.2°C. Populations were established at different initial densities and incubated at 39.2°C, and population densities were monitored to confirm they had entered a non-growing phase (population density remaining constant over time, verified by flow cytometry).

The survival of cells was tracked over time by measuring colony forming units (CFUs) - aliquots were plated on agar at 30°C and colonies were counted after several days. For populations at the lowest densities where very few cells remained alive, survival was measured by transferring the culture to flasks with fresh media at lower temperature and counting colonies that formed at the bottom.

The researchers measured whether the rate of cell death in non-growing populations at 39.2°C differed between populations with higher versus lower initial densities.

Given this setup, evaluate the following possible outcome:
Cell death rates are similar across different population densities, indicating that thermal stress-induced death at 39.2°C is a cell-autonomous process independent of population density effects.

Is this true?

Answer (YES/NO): NO